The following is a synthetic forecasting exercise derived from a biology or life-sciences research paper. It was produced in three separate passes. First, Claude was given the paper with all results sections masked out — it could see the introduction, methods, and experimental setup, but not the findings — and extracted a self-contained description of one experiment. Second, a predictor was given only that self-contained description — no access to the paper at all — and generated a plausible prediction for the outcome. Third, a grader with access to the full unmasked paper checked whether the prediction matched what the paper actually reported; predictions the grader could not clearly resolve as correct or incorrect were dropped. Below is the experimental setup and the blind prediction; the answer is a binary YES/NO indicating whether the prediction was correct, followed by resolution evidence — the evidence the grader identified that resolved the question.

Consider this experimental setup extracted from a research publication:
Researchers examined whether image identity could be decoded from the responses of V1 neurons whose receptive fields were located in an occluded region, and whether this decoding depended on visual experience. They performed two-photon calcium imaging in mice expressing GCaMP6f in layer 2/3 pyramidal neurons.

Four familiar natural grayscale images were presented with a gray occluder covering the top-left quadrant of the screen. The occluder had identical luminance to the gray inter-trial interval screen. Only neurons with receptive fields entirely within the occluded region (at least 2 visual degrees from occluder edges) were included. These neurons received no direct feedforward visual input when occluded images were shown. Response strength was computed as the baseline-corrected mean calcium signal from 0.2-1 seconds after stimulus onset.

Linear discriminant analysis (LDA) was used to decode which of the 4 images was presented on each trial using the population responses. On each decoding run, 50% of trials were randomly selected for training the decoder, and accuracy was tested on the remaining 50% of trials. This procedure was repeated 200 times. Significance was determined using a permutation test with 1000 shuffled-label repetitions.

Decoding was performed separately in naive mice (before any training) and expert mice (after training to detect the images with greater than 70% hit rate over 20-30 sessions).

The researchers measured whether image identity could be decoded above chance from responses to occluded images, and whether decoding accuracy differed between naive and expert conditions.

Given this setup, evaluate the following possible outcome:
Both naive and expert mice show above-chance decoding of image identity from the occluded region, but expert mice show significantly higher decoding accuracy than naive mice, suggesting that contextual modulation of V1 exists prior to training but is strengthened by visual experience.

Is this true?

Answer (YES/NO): YES